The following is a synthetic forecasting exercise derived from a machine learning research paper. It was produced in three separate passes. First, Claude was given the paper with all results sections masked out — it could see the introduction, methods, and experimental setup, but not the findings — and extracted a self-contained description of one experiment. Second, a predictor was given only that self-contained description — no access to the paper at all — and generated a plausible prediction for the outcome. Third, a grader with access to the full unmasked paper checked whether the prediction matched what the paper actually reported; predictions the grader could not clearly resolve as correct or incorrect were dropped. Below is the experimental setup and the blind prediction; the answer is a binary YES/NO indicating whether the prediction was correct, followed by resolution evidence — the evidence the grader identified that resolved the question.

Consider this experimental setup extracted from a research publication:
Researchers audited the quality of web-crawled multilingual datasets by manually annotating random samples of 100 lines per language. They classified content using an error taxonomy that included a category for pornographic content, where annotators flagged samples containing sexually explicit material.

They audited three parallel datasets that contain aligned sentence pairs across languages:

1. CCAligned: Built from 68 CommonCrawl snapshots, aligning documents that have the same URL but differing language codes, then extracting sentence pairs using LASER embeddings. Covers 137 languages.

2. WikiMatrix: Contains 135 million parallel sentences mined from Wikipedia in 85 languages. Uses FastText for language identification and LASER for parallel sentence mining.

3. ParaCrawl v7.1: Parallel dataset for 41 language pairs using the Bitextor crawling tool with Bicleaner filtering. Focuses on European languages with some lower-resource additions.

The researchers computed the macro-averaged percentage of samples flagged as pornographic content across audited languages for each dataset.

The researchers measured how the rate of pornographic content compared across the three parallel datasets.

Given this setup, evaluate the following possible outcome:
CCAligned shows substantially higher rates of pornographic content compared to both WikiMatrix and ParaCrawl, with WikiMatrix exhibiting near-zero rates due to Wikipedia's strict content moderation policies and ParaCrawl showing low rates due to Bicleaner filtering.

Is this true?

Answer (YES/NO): YES